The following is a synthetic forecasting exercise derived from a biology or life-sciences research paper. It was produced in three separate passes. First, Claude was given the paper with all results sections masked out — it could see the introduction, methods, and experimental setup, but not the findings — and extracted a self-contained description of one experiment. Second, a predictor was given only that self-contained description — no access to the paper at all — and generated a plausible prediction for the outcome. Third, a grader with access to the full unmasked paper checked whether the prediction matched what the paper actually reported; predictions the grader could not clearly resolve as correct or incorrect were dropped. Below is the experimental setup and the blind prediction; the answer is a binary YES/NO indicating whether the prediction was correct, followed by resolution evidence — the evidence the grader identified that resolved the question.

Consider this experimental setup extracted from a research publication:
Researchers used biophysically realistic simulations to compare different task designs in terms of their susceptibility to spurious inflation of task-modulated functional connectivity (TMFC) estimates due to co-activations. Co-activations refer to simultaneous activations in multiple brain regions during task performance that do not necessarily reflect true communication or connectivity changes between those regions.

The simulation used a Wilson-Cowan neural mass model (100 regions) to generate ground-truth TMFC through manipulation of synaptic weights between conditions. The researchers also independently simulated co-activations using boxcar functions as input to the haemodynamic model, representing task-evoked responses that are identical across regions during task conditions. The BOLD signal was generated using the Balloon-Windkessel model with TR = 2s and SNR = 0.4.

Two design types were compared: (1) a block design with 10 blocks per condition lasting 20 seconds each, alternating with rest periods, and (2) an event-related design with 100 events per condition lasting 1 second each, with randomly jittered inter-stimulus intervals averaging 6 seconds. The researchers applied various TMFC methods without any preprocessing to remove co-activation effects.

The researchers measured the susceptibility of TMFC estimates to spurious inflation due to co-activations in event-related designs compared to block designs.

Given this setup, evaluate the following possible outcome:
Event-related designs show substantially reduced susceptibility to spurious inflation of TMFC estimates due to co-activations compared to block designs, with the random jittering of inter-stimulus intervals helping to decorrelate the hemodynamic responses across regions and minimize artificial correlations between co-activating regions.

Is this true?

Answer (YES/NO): NO